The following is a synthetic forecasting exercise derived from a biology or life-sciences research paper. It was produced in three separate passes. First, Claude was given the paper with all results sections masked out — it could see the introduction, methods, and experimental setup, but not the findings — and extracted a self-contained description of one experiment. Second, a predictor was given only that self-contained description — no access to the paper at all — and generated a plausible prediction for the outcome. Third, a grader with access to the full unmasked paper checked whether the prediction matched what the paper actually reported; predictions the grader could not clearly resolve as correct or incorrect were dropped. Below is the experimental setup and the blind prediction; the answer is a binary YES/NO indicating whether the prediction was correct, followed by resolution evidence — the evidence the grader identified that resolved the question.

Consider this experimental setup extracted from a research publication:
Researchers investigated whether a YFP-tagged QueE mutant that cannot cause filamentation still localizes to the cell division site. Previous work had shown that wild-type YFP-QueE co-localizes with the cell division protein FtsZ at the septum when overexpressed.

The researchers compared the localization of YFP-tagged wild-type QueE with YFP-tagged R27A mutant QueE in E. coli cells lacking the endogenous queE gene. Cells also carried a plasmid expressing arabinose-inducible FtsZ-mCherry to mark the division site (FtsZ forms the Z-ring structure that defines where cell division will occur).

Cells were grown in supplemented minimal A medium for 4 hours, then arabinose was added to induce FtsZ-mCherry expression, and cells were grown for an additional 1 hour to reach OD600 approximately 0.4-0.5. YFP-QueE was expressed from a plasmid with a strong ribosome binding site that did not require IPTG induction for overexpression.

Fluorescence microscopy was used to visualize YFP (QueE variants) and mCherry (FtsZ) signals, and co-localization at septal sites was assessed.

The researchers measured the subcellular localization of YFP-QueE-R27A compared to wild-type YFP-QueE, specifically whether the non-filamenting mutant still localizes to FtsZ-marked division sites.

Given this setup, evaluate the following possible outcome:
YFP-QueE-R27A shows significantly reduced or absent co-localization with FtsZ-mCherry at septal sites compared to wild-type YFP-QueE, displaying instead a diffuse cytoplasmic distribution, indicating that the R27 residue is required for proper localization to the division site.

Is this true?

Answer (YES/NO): NO